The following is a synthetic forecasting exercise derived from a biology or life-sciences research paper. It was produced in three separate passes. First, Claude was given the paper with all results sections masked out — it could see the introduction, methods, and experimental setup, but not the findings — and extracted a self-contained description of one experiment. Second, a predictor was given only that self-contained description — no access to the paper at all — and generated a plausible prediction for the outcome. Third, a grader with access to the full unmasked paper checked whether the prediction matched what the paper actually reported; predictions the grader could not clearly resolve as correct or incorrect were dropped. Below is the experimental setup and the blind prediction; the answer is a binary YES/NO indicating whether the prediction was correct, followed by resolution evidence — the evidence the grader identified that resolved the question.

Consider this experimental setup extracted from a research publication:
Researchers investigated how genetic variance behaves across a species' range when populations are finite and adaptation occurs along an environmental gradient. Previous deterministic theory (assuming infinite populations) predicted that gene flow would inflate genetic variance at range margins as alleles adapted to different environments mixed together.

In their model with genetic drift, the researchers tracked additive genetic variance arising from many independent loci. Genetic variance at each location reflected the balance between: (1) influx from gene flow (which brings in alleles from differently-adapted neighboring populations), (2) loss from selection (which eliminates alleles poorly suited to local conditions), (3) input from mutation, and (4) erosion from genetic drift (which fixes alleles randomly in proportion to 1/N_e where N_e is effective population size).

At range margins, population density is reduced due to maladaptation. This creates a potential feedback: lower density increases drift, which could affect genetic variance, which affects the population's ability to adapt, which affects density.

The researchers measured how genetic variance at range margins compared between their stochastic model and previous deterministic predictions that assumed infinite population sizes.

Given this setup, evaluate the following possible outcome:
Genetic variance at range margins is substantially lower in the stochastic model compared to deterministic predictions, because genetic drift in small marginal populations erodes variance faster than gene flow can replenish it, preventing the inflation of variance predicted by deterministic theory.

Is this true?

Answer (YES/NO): YES